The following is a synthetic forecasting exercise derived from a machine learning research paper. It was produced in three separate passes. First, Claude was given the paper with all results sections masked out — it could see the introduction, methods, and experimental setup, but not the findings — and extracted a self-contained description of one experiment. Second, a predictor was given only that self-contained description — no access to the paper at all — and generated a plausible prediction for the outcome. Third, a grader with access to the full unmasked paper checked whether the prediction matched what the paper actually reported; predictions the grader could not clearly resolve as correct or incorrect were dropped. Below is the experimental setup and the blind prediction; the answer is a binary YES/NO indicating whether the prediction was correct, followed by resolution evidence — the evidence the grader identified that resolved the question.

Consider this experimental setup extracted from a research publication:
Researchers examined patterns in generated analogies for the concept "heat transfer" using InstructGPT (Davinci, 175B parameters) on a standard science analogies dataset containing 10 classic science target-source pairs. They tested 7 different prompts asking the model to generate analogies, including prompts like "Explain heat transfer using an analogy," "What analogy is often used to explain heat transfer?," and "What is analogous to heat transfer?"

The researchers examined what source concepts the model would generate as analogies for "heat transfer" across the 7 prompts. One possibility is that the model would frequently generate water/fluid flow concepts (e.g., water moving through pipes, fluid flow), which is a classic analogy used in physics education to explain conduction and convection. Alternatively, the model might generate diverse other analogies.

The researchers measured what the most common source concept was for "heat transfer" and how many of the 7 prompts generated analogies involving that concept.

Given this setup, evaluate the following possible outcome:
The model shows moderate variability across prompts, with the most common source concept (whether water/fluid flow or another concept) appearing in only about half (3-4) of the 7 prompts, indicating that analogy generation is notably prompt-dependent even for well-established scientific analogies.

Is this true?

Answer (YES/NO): YES